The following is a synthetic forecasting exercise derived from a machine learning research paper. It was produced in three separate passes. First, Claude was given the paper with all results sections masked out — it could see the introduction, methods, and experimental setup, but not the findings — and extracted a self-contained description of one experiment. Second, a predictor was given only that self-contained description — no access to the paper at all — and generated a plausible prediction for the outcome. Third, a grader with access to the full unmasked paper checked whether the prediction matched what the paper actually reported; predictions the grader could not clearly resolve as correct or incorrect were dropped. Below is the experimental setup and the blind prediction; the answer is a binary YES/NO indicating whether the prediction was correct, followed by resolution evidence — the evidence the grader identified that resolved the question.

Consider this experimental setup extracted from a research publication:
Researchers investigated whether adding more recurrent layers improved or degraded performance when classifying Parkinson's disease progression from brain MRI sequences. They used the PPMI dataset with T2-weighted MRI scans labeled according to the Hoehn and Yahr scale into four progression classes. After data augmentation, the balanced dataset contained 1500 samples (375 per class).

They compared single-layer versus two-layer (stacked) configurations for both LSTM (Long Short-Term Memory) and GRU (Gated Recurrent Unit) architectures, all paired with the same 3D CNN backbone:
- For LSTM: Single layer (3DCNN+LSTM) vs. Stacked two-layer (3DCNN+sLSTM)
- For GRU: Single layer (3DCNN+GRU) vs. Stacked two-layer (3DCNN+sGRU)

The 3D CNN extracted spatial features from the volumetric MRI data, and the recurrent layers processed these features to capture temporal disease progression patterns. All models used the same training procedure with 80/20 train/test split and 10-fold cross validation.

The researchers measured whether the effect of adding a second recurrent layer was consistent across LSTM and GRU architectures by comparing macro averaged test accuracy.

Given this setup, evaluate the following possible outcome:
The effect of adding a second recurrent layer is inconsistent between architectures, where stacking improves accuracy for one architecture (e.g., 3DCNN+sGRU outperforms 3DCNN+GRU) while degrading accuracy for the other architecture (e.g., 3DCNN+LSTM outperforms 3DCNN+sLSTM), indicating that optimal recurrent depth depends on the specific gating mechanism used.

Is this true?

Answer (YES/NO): NO